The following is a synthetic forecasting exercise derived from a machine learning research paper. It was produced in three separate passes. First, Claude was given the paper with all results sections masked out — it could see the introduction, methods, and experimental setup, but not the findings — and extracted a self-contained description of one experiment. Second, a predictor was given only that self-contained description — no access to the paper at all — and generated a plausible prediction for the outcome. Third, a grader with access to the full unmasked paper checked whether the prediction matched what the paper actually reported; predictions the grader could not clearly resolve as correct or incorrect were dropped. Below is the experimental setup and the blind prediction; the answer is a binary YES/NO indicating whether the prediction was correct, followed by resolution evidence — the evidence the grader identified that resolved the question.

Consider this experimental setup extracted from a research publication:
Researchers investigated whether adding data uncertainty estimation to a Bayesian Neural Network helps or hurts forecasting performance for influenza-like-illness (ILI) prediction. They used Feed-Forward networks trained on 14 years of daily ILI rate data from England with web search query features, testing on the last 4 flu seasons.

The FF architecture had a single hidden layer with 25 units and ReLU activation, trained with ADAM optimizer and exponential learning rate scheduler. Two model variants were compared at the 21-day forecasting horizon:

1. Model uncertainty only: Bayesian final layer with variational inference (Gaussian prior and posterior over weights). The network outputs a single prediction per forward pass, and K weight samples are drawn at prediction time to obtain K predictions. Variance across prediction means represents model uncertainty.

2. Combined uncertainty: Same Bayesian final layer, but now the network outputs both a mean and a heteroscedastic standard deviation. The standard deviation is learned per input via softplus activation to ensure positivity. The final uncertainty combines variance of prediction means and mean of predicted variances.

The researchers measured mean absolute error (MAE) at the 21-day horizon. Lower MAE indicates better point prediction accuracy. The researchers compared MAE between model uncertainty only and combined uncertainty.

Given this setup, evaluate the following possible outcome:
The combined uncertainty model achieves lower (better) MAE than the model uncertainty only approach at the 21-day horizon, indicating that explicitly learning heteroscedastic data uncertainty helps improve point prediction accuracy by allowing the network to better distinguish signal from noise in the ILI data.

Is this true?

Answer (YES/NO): YES